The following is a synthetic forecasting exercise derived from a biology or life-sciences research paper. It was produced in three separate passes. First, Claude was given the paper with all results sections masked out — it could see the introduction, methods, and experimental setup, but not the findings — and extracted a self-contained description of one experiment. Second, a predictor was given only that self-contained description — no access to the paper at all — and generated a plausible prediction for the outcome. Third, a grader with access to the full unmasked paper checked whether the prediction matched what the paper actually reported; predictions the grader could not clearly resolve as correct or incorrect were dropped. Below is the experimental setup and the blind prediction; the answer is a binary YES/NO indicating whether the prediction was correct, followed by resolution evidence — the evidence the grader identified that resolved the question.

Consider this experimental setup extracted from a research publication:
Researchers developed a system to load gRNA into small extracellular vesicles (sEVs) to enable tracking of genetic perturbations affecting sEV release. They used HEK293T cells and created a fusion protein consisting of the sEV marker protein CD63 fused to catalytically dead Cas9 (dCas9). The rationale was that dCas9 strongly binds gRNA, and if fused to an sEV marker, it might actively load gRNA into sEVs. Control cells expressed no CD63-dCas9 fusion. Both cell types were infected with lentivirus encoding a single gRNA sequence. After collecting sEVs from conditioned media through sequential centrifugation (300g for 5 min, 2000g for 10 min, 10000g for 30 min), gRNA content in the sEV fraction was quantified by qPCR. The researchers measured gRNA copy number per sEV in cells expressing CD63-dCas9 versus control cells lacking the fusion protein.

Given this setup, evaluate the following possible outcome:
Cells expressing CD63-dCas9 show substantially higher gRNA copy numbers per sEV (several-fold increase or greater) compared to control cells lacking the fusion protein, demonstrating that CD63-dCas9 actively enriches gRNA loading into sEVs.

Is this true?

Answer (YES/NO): YES